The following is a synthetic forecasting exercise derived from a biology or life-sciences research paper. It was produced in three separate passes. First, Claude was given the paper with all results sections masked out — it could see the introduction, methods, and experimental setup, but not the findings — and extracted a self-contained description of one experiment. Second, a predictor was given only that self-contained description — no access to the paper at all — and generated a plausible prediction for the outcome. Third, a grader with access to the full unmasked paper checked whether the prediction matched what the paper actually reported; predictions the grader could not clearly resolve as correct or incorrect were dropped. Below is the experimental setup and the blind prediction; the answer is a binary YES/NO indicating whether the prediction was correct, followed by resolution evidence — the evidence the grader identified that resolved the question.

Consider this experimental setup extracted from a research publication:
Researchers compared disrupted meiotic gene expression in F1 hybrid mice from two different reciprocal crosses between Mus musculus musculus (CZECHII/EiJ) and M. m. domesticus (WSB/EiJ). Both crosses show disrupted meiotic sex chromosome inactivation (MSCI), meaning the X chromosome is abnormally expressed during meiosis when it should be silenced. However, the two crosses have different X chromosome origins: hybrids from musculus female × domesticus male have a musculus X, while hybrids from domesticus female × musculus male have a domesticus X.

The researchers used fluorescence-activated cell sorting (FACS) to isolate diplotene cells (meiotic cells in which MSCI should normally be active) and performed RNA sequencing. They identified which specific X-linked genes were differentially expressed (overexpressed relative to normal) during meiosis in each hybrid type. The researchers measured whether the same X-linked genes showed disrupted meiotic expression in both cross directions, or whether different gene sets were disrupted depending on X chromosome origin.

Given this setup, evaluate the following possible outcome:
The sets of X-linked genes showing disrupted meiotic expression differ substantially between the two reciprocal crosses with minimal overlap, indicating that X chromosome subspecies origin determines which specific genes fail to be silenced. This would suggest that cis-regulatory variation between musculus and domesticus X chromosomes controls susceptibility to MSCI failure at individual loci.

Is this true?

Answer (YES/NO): NO